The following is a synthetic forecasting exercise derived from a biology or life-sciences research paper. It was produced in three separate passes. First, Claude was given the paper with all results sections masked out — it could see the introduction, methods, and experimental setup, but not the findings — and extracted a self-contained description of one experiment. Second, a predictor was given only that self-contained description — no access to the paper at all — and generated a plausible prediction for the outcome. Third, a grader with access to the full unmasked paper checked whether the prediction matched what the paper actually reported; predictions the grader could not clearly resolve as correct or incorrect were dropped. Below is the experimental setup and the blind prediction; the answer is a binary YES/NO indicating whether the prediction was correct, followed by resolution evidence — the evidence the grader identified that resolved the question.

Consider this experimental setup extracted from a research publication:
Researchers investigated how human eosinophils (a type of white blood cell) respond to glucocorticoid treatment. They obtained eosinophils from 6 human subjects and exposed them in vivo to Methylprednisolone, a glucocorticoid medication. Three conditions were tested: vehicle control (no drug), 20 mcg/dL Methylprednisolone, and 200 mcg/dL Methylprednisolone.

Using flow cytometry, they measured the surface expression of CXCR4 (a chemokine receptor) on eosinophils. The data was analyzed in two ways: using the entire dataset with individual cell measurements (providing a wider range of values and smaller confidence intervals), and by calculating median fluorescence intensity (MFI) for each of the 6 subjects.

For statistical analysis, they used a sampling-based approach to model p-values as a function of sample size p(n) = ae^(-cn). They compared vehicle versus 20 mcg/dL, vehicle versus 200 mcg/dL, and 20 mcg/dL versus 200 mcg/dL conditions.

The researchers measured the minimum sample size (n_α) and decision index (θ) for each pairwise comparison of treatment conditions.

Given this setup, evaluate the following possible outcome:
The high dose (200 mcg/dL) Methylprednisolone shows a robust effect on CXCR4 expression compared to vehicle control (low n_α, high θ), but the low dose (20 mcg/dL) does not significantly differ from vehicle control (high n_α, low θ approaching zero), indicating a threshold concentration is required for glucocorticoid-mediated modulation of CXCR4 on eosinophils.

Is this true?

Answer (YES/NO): NO